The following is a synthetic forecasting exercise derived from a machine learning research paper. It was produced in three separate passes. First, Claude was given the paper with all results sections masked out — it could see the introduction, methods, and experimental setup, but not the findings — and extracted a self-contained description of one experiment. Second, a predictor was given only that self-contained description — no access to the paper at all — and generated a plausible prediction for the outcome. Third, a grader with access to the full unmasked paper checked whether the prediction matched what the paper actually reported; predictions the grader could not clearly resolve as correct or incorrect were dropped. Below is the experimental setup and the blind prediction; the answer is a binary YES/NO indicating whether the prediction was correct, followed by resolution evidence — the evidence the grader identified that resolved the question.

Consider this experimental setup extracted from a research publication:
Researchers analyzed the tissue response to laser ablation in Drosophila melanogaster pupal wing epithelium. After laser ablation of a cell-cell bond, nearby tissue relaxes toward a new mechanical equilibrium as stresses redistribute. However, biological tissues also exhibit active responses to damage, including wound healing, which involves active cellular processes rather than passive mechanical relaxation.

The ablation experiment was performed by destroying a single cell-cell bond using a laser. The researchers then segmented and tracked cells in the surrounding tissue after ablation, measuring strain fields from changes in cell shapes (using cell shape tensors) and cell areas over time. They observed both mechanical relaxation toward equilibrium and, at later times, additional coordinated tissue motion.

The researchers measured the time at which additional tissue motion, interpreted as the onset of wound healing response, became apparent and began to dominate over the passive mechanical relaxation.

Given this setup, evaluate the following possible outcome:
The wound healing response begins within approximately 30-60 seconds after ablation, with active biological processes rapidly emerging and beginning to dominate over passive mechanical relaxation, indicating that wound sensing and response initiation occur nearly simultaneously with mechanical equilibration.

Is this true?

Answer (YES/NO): NO